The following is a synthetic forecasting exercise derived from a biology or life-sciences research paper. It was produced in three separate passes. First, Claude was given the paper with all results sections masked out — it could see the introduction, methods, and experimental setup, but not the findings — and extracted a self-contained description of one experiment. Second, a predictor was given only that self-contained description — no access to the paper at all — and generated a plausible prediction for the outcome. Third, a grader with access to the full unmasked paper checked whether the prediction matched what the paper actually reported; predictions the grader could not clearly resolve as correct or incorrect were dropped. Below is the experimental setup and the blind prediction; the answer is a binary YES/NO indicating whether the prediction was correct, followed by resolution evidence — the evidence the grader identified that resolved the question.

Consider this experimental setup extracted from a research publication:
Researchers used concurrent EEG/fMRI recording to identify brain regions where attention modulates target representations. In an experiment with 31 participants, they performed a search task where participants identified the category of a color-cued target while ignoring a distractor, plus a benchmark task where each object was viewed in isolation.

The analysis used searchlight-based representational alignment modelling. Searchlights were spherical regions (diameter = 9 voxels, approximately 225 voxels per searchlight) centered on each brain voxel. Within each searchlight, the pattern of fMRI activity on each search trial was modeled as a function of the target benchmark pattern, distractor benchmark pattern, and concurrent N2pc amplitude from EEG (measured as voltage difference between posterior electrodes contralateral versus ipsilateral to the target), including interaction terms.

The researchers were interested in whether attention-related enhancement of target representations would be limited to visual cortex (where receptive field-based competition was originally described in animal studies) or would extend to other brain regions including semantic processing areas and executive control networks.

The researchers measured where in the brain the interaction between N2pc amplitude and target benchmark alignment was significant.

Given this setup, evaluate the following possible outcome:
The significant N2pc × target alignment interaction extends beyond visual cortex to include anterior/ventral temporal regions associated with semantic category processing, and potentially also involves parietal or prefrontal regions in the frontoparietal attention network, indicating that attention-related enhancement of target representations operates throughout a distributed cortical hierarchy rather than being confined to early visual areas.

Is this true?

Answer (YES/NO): YES